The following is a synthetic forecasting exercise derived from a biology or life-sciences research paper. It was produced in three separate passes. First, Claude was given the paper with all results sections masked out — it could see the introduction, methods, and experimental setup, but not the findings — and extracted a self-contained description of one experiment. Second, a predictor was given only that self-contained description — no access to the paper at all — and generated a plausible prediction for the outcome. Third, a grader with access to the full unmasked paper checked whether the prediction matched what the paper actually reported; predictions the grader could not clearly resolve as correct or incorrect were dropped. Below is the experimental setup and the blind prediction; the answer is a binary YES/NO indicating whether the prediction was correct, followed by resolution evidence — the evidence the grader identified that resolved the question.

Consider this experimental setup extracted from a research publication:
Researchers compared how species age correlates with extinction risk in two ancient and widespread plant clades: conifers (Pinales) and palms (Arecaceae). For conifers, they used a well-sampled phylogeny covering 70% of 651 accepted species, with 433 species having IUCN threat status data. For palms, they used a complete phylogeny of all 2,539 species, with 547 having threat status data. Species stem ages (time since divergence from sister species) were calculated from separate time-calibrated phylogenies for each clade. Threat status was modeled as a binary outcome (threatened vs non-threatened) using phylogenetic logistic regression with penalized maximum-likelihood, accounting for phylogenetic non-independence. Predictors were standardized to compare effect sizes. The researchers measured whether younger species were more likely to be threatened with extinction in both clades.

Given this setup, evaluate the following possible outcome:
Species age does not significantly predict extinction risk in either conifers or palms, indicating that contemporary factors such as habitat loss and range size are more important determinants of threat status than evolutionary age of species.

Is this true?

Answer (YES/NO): NO